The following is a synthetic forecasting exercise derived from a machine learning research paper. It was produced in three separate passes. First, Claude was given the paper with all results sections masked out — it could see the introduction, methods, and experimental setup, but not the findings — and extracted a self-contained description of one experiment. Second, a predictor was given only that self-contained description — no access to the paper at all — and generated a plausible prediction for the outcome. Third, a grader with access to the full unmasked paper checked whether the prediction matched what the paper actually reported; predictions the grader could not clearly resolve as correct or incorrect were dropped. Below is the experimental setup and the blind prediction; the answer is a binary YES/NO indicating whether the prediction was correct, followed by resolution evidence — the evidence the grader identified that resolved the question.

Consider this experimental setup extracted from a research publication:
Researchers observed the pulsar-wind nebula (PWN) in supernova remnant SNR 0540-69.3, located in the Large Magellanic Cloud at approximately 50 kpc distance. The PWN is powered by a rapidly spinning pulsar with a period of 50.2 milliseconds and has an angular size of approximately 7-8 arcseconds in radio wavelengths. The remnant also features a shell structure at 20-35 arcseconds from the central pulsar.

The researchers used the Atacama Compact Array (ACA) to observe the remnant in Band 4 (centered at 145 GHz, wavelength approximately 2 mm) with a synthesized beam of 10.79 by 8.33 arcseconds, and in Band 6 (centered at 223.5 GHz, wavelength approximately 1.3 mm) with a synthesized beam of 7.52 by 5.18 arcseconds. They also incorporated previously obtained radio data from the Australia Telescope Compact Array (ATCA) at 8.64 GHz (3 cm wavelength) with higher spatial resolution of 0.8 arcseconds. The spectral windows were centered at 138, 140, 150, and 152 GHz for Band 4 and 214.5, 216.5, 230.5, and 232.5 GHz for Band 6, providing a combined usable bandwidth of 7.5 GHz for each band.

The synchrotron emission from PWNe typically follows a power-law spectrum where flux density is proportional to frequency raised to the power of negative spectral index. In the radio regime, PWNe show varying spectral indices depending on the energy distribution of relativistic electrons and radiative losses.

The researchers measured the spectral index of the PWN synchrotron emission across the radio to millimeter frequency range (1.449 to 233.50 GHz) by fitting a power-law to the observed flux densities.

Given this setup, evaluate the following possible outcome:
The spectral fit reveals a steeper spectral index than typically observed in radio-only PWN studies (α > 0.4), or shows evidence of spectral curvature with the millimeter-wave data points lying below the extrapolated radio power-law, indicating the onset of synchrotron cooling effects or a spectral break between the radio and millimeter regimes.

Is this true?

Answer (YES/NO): NO